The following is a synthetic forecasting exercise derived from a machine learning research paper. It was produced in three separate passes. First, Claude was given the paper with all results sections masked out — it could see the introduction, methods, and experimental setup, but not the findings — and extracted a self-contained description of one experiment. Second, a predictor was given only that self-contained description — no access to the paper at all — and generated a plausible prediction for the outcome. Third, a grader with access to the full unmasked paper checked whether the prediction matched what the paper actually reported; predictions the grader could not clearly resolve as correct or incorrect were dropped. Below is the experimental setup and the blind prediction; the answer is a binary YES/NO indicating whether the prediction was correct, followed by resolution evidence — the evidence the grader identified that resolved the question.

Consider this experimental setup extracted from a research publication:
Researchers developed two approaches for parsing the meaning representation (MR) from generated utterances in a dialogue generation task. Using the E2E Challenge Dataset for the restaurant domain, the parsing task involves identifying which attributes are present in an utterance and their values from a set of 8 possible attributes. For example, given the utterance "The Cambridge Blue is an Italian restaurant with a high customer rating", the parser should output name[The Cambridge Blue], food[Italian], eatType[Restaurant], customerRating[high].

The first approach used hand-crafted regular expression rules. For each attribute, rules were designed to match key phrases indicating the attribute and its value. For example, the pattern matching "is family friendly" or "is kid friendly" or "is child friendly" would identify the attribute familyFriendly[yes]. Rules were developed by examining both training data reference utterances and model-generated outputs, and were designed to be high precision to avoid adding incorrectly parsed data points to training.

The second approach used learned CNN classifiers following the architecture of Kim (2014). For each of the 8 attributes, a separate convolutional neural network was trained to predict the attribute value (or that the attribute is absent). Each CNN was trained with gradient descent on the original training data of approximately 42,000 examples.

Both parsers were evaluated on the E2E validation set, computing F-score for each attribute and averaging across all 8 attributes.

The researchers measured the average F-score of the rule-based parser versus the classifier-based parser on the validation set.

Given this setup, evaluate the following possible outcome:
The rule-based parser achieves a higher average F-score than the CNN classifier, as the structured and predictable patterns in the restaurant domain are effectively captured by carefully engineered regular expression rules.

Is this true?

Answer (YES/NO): NO